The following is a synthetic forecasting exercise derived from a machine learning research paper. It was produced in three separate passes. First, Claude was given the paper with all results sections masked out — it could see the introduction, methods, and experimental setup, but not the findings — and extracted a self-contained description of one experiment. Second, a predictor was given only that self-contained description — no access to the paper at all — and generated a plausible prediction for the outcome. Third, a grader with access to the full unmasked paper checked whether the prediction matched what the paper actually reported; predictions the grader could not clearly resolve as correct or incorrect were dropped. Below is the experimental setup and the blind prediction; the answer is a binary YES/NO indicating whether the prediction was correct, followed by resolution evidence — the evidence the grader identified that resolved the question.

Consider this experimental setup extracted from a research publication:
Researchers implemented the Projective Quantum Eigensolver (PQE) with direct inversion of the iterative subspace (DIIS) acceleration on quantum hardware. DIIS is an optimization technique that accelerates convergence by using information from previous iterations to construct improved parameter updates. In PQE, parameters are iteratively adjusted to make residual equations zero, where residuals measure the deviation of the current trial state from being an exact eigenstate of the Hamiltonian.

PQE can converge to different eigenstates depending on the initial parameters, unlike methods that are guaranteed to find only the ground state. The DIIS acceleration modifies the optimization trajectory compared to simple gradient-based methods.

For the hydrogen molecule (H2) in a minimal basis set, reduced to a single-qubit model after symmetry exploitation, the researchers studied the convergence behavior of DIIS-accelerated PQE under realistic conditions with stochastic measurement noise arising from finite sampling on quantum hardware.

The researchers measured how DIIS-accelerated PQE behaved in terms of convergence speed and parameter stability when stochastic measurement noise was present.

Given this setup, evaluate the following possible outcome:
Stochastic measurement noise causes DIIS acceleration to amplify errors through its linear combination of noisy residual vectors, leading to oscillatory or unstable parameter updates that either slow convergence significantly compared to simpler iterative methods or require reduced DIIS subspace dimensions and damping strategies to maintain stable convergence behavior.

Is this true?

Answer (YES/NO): NO